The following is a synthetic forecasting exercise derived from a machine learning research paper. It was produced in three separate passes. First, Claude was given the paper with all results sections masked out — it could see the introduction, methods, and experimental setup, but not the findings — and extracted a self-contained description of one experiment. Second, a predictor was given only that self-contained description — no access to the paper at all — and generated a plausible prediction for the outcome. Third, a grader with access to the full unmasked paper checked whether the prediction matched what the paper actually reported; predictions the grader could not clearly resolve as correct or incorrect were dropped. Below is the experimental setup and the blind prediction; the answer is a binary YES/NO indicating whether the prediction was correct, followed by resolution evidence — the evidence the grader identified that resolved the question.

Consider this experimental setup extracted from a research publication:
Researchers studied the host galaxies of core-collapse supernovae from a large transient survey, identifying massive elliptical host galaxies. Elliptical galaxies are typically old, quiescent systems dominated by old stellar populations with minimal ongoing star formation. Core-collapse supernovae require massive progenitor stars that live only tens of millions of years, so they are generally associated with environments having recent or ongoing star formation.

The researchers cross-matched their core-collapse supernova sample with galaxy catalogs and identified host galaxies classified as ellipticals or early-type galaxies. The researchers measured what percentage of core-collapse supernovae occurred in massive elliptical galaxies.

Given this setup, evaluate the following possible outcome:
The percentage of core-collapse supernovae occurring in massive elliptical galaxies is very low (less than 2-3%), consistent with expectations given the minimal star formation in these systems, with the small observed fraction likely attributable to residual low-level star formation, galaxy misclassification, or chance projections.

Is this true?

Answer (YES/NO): YES